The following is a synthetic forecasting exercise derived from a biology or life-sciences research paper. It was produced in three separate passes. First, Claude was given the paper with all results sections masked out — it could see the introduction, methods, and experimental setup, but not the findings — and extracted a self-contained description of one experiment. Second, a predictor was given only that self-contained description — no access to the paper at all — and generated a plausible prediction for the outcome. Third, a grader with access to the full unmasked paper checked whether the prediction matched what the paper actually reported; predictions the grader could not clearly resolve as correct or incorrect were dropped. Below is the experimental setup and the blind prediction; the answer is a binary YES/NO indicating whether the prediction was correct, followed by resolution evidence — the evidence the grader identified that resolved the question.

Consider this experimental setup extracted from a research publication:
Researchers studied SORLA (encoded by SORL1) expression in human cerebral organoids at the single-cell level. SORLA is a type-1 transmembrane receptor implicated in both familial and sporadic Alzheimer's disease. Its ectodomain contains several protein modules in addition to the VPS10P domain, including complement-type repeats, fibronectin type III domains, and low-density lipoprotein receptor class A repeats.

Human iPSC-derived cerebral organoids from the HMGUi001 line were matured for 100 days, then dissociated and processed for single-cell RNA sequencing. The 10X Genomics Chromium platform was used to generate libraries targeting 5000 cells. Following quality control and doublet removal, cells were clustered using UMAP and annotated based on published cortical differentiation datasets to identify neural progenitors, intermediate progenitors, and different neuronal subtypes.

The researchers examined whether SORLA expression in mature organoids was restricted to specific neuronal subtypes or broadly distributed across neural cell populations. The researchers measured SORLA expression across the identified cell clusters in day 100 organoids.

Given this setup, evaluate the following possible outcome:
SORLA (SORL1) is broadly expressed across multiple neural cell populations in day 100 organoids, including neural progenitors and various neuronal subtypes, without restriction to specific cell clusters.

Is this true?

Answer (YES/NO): YES